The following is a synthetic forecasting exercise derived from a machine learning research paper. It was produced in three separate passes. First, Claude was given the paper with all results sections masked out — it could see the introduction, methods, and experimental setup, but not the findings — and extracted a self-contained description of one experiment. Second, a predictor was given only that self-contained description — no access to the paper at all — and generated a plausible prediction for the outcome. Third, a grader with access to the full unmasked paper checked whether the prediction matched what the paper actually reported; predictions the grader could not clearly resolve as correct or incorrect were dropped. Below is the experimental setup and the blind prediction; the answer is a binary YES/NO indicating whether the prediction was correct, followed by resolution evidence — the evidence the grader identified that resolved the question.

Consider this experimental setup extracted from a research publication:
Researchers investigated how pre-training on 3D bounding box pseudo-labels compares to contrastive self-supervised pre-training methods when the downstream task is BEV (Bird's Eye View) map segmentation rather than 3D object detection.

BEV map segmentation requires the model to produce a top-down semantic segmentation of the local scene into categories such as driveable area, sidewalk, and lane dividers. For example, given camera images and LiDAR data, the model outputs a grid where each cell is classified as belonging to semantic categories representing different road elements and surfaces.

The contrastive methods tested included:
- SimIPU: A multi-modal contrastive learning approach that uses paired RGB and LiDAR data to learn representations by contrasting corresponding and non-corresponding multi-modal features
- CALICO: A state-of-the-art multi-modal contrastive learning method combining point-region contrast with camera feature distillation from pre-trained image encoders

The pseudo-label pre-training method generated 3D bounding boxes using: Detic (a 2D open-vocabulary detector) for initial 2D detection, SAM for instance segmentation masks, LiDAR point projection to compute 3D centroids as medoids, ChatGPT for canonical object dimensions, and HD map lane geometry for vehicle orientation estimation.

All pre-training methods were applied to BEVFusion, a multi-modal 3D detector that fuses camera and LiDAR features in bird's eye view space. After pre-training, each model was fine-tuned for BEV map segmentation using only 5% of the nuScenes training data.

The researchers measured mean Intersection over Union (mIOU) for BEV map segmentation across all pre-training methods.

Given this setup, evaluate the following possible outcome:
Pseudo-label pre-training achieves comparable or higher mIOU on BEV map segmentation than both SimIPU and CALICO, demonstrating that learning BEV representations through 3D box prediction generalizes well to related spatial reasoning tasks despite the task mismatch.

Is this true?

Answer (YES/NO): NO